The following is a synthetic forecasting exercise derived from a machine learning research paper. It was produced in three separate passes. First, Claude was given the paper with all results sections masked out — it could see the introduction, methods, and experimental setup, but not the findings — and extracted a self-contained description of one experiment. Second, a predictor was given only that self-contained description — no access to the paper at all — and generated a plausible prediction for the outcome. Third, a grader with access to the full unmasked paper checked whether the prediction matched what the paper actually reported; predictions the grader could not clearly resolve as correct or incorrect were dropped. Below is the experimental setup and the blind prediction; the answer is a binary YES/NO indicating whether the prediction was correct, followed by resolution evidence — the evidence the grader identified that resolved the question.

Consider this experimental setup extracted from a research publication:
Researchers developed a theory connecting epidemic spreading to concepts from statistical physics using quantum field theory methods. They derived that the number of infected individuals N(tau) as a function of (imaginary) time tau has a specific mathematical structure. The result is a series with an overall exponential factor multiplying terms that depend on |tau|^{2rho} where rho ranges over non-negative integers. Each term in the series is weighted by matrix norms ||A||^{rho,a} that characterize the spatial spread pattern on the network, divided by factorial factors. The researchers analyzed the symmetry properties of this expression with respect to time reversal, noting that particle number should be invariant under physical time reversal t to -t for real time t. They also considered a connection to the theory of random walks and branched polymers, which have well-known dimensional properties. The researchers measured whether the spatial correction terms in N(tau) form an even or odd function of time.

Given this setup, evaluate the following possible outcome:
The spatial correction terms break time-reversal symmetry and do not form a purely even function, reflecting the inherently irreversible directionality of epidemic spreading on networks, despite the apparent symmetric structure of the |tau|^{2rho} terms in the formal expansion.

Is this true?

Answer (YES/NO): NO